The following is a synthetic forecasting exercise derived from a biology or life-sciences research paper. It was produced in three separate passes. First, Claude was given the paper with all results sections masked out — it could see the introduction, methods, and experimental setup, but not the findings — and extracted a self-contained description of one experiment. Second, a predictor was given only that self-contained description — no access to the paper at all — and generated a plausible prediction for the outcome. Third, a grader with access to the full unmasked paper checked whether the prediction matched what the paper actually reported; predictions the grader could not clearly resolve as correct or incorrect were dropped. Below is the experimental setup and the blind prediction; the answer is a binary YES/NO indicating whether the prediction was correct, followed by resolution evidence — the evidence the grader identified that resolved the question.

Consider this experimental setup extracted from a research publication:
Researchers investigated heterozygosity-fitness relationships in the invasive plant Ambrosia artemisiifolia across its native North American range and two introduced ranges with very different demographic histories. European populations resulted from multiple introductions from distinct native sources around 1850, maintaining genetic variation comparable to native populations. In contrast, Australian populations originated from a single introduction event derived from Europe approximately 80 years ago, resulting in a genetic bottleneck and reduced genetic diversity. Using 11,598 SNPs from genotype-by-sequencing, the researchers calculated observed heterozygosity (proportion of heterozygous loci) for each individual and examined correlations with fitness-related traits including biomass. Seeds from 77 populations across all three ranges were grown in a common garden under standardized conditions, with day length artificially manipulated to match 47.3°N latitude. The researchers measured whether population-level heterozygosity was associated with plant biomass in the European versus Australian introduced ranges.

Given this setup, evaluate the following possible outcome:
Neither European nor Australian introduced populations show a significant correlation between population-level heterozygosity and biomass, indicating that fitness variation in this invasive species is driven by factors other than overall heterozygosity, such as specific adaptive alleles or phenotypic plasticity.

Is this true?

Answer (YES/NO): NO